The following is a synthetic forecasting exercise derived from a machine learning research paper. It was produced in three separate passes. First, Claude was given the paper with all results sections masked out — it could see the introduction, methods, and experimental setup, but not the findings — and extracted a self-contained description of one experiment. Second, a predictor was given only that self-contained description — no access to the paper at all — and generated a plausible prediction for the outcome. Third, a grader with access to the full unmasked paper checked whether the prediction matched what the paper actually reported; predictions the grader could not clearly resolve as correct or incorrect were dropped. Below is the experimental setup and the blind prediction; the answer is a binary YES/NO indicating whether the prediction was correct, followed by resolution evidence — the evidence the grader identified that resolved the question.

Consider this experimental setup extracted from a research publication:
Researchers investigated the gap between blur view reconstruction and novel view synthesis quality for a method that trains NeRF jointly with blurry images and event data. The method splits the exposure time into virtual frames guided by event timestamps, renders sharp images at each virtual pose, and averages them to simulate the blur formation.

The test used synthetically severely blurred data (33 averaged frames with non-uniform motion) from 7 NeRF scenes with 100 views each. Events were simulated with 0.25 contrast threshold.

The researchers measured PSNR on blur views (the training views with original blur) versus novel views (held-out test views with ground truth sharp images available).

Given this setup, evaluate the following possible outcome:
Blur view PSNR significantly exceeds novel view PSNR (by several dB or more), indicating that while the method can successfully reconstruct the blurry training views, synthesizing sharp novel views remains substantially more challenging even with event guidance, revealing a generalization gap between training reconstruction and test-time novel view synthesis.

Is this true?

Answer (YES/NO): NO